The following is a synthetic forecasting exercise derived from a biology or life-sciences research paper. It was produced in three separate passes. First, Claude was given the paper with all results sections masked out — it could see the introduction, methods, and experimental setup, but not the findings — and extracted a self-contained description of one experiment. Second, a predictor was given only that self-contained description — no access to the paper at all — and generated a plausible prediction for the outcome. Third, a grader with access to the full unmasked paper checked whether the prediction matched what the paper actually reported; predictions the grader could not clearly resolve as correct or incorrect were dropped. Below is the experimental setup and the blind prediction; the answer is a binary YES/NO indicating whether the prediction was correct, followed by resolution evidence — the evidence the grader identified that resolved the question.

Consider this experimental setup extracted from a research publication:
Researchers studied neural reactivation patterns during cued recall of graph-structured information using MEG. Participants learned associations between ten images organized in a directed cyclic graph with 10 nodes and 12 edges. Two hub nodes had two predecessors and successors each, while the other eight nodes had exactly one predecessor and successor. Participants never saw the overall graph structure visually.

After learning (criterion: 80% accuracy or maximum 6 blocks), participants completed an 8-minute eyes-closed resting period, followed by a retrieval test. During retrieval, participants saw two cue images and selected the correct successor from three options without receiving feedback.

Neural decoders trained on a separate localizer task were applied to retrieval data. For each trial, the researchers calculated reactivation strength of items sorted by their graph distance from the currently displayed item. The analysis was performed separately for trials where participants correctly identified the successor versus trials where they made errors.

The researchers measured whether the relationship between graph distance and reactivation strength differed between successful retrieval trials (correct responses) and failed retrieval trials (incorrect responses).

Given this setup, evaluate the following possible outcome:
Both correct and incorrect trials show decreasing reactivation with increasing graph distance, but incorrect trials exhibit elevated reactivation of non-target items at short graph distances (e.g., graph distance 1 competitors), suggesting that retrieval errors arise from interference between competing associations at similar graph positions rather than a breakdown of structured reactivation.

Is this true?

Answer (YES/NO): NO